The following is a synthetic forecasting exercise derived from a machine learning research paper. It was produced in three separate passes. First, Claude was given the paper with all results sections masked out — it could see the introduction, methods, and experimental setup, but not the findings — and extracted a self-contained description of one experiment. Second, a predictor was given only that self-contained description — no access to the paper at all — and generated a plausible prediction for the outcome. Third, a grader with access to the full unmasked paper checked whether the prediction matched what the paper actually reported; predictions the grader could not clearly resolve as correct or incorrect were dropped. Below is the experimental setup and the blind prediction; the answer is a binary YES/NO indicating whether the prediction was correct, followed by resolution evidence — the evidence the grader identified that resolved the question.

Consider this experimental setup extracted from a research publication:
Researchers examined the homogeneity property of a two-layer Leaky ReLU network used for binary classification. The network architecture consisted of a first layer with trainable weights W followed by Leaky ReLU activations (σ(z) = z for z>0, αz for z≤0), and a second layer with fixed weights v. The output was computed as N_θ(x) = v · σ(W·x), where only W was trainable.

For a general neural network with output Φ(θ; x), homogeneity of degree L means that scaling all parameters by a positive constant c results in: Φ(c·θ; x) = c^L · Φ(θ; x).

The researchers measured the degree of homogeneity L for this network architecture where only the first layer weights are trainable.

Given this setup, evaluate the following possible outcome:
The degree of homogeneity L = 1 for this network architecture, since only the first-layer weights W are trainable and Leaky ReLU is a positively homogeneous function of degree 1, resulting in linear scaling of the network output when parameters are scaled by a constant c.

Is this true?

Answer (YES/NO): YES